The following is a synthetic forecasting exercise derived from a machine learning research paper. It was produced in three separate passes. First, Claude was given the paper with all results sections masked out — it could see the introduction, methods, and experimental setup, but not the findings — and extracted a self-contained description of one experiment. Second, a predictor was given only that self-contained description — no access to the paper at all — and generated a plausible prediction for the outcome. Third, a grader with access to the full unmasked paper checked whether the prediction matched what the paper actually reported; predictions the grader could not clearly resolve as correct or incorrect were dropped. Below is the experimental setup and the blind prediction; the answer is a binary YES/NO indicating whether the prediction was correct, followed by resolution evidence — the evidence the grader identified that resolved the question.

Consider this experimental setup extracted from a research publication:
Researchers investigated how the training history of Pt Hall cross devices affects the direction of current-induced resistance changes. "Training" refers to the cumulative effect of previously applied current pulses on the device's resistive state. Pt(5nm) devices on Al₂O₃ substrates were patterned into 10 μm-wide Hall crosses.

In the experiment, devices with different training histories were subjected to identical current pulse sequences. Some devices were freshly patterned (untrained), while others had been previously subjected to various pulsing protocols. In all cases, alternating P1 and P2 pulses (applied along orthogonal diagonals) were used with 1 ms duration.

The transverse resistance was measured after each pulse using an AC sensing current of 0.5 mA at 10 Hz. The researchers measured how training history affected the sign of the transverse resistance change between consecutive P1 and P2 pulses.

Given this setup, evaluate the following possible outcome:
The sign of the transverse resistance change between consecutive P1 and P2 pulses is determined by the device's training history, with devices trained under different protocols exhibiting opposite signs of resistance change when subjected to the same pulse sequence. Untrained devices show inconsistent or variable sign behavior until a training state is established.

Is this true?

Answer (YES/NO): NO